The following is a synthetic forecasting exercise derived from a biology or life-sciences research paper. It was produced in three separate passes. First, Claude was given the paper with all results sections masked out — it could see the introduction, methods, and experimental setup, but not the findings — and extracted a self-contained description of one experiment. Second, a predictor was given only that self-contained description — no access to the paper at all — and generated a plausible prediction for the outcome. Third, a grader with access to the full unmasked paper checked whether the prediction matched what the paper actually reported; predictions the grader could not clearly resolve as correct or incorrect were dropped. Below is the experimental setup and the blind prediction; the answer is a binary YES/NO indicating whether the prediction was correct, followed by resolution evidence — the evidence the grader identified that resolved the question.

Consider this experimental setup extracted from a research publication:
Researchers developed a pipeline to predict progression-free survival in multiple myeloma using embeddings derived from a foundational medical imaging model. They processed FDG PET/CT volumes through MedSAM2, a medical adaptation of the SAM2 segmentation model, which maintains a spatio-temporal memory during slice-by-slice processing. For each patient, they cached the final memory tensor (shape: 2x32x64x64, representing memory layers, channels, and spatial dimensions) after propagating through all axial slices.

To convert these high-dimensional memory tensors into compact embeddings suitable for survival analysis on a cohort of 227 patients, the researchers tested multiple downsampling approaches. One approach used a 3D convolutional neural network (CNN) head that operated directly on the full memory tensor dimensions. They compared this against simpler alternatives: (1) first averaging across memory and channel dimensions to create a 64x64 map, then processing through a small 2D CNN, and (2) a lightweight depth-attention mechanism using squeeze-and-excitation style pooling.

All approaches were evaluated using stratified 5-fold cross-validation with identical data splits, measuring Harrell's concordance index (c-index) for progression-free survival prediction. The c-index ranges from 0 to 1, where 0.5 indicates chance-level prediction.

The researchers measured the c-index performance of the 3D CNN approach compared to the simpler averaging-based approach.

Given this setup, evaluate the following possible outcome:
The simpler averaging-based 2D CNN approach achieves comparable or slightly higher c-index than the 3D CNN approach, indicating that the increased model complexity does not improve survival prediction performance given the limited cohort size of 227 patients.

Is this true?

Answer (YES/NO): NO